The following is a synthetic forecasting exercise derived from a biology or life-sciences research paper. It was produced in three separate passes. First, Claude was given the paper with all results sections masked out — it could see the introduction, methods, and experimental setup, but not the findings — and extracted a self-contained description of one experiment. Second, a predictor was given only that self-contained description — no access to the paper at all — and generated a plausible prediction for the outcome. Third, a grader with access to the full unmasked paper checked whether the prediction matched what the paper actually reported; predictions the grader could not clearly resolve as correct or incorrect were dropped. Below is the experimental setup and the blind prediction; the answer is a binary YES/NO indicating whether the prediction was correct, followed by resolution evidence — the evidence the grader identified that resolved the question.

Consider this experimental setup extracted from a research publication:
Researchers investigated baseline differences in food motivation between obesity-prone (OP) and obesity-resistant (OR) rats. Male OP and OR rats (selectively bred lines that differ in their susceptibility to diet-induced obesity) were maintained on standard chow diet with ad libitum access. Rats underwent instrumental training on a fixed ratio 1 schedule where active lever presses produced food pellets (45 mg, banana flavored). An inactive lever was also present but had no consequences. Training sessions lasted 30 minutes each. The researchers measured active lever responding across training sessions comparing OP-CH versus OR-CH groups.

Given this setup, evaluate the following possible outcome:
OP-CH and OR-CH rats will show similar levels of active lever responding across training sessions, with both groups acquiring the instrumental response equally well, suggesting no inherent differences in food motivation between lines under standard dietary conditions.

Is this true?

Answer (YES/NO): NO